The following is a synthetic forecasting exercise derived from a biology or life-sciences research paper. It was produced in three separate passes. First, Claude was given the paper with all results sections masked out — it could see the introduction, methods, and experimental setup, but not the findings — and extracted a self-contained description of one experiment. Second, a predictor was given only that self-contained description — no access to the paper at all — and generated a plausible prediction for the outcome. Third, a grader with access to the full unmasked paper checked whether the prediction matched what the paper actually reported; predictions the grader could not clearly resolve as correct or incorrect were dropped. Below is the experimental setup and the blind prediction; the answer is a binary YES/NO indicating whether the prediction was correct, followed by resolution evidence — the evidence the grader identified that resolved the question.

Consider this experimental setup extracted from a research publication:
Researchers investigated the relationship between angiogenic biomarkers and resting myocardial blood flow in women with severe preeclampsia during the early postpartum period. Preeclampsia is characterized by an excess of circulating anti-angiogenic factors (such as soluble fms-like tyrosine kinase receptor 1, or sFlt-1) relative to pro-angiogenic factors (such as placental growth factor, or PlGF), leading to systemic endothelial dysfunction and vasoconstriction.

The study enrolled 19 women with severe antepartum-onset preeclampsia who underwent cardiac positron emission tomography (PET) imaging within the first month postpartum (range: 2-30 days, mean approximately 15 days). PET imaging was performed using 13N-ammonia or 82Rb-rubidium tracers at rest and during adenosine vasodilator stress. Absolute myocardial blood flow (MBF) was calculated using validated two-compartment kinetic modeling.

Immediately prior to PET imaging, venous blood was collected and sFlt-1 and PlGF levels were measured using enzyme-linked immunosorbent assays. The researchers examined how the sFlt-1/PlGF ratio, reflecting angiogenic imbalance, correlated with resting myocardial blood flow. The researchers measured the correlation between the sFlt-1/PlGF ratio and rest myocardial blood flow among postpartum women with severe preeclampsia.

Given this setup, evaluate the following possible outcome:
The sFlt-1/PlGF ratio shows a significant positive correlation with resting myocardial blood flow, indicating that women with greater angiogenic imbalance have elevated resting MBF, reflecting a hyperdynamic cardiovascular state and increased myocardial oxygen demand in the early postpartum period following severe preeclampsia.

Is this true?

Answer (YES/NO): YES